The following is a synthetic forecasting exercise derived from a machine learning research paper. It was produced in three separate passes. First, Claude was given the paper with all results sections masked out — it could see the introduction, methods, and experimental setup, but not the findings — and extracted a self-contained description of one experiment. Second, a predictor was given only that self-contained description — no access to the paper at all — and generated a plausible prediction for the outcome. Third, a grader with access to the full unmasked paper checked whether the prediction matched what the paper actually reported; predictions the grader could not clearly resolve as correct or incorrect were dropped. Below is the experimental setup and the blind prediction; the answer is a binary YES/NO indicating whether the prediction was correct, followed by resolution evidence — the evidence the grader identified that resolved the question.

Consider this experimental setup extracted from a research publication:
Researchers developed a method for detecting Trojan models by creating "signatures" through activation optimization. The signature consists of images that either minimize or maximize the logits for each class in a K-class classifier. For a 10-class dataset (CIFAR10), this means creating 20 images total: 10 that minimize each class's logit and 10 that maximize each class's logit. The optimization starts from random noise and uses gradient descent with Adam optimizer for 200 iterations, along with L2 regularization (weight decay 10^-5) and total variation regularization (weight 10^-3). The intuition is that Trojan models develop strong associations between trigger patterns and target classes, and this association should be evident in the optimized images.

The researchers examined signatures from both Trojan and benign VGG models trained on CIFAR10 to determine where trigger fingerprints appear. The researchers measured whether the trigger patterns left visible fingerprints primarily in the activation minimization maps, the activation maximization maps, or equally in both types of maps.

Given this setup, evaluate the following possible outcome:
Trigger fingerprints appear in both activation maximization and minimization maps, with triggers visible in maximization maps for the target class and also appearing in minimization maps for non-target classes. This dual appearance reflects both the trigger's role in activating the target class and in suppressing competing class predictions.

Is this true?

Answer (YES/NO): NO